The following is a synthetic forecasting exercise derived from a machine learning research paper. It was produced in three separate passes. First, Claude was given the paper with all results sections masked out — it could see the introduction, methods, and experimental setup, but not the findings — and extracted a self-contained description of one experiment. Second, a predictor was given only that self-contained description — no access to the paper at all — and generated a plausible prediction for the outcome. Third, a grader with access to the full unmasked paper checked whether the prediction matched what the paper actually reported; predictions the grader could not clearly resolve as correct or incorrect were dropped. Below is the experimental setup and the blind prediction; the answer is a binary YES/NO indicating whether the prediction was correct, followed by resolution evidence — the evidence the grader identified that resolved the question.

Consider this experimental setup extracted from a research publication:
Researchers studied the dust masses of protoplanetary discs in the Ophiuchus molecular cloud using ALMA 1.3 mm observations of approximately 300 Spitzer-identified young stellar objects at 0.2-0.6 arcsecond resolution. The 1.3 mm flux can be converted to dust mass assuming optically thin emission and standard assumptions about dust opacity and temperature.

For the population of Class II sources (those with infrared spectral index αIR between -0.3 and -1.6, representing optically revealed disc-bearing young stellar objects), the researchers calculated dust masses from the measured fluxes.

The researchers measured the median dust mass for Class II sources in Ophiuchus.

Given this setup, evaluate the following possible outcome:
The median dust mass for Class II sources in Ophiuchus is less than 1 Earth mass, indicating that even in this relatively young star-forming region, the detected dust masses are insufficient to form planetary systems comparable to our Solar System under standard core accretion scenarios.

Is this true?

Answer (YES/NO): NO